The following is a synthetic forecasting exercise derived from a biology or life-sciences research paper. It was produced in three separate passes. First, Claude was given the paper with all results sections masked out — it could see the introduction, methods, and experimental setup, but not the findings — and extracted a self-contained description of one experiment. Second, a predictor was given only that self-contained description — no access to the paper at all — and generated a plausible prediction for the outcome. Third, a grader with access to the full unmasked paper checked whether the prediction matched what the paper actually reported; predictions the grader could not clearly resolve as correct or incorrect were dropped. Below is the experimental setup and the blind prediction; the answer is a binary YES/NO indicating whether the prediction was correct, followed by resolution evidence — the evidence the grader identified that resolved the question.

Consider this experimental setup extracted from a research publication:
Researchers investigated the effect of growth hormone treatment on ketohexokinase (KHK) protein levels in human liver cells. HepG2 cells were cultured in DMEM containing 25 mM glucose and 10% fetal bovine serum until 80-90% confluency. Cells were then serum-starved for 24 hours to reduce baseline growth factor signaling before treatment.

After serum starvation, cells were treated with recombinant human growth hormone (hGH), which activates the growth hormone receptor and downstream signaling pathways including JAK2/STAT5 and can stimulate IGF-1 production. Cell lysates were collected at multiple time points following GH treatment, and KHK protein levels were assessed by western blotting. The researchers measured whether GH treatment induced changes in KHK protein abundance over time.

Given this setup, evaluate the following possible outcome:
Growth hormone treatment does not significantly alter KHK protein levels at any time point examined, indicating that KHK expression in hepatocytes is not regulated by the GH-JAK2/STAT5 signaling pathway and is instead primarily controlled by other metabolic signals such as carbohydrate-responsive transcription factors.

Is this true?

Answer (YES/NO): NO